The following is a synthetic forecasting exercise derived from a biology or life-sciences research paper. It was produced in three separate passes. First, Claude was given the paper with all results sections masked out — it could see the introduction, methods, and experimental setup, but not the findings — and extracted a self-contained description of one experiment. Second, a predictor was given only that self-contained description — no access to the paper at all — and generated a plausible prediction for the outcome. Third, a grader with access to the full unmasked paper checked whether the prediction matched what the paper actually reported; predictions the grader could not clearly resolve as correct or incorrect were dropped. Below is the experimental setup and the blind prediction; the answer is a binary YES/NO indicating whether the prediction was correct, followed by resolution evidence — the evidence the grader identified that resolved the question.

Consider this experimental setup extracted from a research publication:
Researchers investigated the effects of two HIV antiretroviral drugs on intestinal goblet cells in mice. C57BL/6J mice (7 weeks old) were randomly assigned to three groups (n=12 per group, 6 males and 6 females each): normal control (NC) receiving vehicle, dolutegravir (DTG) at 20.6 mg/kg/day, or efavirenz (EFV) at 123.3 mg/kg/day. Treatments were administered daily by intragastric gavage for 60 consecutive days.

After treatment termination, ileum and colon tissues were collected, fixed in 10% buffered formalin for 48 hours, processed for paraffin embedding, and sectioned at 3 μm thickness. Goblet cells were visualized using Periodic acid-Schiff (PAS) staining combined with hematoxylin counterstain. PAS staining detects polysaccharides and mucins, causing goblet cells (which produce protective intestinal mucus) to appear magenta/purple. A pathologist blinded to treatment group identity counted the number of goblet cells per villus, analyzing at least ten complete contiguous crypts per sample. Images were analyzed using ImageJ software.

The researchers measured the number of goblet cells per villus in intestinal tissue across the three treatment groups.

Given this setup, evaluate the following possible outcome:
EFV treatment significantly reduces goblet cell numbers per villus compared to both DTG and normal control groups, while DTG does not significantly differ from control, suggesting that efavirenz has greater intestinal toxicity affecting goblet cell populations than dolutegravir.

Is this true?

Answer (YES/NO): NO